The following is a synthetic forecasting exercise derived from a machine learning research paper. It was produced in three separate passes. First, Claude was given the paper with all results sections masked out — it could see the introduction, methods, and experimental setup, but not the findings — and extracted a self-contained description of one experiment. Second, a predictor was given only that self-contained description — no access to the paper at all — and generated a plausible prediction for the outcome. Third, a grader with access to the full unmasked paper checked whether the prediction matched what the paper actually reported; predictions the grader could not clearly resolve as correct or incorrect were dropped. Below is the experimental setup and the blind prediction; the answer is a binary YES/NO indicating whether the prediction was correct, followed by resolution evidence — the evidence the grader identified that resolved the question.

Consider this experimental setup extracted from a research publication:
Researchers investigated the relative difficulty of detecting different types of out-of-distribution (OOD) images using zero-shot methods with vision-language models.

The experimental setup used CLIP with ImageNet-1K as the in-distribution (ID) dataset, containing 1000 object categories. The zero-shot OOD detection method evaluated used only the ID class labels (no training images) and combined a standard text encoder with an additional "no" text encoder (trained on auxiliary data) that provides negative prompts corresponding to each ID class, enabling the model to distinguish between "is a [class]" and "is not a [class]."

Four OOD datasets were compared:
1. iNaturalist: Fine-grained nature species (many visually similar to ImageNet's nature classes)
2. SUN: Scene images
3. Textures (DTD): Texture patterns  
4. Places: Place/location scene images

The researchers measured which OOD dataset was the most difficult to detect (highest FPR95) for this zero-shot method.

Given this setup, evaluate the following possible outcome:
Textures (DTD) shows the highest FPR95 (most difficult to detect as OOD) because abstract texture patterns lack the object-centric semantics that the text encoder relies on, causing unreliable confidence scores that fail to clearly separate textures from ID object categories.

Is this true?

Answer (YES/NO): NO